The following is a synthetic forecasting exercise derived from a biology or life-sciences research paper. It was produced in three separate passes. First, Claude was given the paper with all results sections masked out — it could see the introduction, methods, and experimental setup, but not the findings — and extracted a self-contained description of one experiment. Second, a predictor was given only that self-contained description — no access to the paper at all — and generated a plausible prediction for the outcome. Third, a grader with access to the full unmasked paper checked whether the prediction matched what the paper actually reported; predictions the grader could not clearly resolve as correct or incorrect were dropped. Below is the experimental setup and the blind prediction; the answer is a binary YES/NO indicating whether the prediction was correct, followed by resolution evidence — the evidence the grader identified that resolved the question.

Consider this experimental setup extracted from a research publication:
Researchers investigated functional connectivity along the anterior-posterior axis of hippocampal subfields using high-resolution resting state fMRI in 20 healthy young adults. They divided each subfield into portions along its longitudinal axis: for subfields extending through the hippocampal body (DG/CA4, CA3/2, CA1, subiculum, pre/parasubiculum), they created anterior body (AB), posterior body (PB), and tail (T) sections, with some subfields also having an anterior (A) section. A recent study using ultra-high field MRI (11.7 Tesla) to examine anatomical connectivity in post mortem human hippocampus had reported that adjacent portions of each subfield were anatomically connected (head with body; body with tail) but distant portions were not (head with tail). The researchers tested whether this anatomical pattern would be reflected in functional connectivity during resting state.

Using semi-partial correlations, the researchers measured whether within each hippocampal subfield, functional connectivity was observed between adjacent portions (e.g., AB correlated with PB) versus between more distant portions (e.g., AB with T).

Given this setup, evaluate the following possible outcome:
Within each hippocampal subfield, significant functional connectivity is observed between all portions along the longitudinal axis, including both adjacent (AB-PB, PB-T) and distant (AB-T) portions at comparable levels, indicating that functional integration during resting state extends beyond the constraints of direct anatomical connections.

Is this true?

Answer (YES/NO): NO